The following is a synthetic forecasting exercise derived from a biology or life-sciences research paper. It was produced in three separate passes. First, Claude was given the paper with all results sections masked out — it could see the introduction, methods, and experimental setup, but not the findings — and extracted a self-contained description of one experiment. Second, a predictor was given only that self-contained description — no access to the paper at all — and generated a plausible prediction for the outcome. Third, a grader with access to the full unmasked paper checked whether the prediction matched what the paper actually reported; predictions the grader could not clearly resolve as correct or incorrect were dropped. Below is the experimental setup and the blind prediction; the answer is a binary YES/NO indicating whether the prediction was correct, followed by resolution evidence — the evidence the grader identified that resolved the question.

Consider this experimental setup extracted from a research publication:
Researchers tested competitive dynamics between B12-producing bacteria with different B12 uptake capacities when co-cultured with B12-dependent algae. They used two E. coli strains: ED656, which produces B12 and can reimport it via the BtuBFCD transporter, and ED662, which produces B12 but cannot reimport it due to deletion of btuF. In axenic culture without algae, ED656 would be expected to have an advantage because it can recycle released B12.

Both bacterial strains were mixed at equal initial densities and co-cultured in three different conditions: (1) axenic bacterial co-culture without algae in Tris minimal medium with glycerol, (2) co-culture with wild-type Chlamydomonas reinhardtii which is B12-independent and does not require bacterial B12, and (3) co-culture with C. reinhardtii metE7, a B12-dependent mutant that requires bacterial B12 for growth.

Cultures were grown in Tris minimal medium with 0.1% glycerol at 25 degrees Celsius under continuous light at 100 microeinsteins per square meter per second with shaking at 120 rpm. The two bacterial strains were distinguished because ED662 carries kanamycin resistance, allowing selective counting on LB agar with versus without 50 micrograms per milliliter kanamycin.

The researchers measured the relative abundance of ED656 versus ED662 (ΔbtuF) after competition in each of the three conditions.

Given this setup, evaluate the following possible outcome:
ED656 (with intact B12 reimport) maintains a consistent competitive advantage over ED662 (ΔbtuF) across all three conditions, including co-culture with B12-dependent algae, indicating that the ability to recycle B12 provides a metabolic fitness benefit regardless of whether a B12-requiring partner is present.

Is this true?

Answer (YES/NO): NO